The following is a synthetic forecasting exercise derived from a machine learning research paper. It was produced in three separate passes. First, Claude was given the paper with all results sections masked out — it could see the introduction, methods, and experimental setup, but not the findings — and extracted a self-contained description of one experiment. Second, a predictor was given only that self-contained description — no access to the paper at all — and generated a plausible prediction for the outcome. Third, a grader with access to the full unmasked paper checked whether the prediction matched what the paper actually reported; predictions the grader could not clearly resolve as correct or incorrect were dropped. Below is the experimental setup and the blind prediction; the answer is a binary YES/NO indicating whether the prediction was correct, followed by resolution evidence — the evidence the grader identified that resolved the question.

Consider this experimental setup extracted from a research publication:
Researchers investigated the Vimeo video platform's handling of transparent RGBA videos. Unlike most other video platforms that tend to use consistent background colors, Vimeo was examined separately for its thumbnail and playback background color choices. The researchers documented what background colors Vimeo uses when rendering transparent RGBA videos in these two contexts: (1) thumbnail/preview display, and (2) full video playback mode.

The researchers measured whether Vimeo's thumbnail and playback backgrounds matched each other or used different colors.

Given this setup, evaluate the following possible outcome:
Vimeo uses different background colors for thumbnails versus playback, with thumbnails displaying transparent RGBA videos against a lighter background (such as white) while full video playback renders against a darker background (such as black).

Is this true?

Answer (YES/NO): YES